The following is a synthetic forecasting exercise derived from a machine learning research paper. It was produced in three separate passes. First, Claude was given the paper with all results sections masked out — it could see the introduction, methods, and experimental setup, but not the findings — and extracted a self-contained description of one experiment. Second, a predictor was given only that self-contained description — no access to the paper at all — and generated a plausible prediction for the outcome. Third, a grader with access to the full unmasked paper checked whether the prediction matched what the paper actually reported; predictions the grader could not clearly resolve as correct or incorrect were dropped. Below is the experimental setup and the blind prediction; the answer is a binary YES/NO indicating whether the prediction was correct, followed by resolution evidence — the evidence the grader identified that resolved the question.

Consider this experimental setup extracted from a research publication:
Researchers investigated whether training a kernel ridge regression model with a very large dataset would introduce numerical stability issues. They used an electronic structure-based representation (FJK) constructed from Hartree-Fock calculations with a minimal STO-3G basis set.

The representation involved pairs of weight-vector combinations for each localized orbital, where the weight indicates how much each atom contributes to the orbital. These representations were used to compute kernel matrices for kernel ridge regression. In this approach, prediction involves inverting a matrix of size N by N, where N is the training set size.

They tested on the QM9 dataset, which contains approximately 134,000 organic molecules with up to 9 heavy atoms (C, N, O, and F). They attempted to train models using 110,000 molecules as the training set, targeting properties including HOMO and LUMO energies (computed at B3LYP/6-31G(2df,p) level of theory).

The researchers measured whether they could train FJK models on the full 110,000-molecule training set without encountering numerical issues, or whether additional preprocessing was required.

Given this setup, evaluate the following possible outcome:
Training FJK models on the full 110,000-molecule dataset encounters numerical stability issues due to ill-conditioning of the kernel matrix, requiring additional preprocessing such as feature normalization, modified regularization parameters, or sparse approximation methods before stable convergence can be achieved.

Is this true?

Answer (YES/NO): YES